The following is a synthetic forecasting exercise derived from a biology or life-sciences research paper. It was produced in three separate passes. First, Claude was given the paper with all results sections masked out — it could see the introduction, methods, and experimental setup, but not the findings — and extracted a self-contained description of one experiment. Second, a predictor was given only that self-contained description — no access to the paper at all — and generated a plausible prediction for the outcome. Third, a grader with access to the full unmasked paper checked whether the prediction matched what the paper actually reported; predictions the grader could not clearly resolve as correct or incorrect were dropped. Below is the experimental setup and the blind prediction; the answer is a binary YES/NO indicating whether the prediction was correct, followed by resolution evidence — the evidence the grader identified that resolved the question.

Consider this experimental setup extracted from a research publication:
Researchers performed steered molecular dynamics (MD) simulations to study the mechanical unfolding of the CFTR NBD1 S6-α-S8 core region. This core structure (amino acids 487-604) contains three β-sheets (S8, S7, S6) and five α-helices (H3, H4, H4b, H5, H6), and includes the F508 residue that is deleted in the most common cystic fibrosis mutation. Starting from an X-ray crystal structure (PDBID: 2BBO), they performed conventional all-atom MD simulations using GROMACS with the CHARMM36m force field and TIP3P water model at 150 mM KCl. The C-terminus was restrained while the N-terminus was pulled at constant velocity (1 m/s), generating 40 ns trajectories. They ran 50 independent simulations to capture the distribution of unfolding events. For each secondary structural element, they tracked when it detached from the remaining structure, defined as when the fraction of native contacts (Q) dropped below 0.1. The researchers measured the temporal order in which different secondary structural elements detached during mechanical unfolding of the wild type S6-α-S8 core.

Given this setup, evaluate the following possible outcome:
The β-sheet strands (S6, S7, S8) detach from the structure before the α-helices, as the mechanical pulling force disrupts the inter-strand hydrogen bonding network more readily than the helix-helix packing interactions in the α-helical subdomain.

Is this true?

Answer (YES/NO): NO